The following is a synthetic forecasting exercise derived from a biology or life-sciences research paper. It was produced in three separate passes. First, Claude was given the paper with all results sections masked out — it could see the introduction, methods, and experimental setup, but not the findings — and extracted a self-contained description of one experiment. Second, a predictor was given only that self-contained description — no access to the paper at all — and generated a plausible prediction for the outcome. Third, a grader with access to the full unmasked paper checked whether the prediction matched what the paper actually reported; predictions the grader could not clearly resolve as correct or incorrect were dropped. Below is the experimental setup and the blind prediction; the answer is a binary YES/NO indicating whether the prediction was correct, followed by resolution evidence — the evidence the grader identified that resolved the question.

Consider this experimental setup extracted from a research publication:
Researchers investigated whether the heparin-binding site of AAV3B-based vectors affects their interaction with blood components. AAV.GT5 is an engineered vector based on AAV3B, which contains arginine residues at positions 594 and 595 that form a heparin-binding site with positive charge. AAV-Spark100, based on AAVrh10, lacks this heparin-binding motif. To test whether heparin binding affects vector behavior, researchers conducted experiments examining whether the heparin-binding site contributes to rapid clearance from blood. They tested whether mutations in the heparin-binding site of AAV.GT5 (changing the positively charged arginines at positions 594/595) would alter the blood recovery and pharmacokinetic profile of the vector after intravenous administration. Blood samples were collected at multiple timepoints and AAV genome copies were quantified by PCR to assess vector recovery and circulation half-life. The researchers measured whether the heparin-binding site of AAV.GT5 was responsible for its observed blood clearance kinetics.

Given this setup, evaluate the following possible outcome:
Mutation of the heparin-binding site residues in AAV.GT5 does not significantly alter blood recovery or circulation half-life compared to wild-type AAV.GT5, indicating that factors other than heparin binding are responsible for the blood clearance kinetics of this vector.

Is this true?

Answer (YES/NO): NO